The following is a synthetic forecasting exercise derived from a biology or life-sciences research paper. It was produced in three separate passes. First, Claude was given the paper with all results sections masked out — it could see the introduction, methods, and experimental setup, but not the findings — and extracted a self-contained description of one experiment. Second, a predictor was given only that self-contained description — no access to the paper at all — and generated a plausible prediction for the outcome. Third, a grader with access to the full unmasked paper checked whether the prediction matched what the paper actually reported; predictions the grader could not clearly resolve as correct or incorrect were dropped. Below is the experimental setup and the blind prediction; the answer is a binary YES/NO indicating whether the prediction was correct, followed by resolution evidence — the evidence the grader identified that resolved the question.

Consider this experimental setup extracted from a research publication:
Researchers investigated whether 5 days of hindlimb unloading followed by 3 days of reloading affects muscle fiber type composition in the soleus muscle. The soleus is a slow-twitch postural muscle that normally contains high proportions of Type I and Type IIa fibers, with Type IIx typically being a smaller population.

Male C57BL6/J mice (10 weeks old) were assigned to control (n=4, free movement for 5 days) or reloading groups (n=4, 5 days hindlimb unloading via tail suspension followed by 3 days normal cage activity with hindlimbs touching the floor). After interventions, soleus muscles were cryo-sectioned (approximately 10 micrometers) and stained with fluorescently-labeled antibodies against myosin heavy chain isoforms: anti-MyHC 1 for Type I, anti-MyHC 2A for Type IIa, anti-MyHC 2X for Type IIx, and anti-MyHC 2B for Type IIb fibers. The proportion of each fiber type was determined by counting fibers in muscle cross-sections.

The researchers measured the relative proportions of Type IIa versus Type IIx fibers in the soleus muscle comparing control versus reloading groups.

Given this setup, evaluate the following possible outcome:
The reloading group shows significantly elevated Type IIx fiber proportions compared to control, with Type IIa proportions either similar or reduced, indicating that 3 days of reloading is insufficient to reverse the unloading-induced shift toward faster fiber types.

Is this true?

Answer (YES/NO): YES